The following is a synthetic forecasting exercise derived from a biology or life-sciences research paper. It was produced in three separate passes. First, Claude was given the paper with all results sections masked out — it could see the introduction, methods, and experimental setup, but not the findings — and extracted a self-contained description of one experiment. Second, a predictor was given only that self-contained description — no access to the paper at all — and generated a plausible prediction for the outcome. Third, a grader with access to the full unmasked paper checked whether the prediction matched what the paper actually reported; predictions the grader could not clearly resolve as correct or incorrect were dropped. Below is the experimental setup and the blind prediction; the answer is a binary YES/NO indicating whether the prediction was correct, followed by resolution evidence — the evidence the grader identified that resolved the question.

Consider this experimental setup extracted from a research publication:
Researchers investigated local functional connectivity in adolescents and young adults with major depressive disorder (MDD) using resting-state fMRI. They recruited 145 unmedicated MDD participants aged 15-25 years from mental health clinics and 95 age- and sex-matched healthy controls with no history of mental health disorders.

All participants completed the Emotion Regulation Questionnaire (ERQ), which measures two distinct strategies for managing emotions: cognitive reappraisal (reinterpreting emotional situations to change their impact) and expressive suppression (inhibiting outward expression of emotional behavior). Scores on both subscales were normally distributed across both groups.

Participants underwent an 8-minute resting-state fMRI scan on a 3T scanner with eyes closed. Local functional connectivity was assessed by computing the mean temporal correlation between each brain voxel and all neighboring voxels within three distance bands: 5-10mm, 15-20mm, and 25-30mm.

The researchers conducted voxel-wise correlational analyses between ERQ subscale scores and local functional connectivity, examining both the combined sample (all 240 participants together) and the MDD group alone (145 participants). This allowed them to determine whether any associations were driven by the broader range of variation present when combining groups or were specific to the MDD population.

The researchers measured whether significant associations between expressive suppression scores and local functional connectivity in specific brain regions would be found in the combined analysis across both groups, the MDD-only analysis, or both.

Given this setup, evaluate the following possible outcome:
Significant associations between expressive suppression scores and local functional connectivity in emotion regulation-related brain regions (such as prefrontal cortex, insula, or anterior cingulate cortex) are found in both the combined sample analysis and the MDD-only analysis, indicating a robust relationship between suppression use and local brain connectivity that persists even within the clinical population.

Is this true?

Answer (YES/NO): NO